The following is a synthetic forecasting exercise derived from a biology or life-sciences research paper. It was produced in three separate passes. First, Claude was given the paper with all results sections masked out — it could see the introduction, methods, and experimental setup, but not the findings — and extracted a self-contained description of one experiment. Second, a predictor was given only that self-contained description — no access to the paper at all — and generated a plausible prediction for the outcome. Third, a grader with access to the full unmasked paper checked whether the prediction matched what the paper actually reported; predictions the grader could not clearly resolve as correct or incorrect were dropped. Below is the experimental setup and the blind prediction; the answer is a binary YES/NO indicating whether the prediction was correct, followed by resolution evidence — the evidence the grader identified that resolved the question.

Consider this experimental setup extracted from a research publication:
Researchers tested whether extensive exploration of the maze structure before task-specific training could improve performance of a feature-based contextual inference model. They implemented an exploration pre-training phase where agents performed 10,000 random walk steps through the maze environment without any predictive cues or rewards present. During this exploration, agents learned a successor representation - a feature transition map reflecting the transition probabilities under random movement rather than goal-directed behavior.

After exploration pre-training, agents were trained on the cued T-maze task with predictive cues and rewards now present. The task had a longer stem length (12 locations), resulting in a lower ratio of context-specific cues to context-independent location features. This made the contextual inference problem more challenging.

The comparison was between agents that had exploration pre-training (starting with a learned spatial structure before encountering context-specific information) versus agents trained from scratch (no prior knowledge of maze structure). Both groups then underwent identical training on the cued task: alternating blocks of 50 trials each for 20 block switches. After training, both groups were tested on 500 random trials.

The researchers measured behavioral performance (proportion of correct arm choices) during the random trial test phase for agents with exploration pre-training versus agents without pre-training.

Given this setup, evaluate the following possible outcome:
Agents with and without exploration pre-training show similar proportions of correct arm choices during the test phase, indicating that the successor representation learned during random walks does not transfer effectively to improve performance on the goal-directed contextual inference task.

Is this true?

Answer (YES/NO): YES